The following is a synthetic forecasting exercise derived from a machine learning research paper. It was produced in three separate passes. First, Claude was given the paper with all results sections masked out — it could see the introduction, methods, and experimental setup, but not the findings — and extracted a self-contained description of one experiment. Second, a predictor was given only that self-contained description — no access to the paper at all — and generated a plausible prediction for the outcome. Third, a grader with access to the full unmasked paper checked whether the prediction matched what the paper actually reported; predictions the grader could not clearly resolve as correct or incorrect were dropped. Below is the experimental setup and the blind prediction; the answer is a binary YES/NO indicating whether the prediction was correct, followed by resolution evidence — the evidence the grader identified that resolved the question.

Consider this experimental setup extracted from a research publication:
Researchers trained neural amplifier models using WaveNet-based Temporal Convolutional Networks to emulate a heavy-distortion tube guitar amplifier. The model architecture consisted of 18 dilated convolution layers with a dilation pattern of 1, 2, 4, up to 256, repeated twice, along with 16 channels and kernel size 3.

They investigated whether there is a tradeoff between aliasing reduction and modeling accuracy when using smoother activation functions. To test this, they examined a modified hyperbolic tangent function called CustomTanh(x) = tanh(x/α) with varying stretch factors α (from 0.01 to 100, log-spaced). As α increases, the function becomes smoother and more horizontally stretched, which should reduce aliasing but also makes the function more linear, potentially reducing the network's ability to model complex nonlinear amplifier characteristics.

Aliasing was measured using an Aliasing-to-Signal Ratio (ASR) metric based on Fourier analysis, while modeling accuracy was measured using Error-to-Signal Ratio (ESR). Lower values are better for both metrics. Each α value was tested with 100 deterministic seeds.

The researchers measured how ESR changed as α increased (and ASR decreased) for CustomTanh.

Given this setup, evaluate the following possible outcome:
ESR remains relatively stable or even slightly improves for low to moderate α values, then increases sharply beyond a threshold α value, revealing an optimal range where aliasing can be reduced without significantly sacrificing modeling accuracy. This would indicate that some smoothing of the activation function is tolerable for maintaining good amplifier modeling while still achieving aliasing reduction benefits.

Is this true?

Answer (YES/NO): NO